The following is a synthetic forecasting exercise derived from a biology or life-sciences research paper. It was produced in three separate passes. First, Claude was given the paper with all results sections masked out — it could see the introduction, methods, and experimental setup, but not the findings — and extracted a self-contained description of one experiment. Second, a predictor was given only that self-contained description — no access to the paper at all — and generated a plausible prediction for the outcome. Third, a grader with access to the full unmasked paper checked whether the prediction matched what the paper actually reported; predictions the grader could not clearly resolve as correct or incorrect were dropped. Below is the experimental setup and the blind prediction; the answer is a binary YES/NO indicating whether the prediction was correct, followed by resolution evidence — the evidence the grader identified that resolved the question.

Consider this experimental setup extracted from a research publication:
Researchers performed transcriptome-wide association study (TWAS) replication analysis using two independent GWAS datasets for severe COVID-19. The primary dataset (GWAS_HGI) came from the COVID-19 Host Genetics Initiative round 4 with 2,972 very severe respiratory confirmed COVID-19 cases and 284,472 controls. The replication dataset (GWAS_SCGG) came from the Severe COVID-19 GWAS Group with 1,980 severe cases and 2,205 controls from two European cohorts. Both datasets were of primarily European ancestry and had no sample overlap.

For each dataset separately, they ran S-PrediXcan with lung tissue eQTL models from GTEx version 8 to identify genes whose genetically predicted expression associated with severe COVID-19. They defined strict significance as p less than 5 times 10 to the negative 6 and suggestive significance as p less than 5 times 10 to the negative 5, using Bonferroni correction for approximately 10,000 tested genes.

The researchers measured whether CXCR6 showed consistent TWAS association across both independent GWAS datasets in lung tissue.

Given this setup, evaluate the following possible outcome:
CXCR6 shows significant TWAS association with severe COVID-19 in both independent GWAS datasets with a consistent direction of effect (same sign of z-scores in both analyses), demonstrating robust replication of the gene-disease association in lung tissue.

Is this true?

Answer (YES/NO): NO